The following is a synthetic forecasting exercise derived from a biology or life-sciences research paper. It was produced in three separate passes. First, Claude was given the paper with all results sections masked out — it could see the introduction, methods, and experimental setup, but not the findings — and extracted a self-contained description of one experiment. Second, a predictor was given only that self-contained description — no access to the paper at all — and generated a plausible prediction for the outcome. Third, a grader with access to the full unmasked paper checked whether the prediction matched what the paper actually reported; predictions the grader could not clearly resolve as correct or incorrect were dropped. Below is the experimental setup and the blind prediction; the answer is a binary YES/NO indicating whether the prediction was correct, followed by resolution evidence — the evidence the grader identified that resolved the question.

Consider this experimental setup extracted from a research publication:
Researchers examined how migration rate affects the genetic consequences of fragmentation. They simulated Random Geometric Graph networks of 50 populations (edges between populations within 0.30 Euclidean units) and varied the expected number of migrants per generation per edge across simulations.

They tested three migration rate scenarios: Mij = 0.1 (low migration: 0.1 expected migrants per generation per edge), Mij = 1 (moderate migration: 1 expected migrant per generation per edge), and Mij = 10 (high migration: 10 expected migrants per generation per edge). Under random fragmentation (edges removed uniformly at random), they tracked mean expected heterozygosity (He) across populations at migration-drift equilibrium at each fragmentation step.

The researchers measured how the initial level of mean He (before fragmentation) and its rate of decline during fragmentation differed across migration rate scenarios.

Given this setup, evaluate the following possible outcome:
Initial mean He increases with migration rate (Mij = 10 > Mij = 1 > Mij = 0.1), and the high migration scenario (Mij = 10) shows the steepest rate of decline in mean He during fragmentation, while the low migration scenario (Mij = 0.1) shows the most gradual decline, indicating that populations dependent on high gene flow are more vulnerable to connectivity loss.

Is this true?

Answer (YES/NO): NO